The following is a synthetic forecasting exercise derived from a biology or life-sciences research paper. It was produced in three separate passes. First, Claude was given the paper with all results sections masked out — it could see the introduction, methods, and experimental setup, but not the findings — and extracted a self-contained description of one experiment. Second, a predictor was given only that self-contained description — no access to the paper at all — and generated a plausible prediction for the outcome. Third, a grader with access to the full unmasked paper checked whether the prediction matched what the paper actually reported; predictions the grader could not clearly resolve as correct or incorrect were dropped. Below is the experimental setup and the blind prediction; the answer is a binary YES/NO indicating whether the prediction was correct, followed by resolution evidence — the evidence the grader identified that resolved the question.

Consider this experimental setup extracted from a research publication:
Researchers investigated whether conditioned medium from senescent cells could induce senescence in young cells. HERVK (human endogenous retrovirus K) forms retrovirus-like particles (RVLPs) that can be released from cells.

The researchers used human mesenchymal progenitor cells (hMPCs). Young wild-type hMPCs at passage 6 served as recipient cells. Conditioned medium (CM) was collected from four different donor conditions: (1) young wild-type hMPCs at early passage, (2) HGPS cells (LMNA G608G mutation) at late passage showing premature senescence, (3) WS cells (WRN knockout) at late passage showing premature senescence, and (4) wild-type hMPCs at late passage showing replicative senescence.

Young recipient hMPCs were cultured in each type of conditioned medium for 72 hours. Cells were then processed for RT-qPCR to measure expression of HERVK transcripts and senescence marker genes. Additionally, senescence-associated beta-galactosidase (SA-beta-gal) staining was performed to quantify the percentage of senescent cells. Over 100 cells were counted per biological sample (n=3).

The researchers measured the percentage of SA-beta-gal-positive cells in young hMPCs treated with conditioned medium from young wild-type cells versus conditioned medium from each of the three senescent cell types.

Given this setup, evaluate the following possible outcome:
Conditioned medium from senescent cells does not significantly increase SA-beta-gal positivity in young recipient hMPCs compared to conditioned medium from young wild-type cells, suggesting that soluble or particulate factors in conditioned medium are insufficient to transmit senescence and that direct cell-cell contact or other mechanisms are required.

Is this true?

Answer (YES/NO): NO